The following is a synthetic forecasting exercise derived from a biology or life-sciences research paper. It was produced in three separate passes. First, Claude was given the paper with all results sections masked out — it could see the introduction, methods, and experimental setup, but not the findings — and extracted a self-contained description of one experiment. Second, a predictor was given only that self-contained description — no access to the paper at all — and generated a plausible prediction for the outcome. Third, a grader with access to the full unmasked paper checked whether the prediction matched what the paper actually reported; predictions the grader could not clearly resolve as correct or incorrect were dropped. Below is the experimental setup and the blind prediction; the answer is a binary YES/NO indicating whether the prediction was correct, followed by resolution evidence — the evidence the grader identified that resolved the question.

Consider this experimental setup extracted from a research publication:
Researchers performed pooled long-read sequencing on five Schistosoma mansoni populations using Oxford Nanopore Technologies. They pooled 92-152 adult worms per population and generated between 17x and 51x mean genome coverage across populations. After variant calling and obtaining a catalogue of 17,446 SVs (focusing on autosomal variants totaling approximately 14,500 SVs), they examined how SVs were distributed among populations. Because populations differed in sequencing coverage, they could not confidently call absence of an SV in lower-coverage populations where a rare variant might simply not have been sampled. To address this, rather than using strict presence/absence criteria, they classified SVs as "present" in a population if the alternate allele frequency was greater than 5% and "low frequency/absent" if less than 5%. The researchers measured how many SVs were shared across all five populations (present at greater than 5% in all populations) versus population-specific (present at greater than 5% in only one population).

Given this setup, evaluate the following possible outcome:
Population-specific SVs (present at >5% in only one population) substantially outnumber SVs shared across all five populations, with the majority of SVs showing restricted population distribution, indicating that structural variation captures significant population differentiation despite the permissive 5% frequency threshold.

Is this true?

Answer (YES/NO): NO